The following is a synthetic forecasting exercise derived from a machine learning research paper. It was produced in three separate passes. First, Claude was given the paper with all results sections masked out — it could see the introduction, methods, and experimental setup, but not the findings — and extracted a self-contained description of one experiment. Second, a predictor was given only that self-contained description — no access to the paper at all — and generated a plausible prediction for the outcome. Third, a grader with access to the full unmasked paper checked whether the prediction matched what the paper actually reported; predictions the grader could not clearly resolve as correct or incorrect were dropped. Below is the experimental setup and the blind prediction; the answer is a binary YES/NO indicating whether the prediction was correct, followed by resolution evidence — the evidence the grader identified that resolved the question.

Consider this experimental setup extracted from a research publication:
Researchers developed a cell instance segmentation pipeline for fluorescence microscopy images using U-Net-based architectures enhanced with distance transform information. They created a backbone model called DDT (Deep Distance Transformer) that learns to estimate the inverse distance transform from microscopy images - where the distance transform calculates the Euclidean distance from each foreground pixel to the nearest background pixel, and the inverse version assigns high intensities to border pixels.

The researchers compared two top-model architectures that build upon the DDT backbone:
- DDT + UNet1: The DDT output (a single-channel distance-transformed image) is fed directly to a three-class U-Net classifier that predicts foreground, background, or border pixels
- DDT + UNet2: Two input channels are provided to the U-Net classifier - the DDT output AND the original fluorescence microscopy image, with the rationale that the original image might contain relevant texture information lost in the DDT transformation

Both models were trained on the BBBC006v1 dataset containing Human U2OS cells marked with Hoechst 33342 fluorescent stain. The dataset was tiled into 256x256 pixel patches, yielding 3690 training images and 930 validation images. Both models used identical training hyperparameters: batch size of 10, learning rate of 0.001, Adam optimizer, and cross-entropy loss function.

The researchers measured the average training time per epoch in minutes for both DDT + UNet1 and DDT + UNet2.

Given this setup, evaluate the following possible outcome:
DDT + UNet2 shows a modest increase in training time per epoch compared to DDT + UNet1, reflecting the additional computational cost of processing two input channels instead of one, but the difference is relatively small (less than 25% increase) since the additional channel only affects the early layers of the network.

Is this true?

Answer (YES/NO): NO